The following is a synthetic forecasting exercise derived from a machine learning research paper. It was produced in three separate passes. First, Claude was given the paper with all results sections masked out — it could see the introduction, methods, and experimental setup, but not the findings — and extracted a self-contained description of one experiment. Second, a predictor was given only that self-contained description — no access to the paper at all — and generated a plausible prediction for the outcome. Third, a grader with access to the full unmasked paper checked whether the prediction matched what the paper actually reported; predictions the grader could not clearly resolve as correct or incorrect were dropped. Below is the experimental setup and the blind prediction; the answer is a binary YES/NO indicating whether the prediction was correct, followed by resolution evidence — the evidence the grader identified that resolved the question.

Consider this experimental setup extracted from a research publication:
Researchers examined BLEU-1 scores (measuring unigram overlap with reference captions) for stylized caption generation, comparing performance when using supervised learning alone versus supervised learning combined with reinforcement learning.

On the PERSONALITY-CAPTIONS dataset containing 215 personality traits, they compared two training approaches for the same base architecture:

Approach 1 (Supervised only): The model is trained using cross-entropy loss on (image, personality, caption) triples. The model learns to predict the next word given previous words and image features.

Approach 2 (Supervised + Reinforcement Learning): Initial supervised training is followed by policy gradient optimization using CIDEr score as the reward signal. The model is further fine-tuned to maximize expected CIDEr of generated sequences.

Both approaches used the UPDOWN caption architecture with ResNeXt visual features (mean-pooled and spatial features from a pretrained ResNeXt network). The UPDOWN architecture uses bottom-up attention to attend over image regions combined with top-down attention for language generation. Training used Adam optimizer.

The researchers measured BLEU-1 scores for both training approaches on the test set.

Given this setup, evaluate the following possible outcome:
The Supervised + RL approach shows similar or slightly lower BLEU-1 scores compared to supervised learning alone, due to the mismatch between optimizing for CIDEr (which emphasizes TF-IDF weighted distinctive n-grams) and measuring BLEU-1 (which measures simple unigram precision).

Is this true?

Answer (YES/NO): NO